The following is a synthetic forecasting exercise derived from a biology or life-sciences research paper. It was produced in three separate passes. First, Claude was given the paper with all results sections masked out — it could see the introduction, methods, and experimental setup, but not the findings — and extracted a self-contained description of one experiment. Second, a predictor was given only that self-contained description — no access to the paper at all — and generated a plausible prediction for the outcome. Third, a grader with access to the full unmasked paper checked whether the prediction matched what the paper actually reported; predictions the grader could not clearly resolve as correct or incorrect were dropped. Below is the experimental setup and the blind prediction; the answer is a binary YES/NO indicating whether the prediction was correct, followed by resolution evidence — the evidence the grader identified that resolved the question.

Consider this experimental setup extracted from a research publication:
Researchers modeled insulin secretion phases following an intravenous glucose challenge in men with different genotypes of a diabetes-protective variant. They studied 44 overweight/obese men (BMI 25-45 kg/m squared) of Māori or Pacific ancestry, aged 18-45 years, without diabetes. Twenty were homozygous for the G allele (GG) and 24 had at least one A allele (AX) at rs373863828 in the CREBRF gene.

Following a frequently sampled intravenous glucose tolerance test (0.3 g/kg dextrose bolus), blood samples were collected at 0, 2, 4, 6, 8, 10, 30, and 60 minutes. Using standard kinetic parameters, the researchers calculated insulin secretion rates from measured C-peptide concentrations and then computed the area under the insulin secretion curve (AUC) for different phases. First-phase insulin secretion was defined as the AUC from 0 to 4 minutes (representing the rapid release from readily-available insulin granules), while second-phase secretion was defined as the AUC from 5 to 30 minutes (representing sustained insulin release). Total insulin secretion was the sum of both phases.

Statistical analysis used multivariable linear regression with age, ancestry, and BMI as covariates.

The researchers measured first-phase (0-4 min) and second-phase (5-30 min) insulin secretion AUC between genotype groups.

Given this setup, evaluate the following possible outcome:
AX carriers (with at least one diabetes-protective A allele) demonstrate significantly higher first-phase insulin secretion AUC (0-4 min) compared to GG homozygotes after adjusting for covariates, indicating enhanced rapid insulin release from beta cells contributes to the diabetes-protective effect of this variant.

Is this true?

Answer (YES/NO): NO